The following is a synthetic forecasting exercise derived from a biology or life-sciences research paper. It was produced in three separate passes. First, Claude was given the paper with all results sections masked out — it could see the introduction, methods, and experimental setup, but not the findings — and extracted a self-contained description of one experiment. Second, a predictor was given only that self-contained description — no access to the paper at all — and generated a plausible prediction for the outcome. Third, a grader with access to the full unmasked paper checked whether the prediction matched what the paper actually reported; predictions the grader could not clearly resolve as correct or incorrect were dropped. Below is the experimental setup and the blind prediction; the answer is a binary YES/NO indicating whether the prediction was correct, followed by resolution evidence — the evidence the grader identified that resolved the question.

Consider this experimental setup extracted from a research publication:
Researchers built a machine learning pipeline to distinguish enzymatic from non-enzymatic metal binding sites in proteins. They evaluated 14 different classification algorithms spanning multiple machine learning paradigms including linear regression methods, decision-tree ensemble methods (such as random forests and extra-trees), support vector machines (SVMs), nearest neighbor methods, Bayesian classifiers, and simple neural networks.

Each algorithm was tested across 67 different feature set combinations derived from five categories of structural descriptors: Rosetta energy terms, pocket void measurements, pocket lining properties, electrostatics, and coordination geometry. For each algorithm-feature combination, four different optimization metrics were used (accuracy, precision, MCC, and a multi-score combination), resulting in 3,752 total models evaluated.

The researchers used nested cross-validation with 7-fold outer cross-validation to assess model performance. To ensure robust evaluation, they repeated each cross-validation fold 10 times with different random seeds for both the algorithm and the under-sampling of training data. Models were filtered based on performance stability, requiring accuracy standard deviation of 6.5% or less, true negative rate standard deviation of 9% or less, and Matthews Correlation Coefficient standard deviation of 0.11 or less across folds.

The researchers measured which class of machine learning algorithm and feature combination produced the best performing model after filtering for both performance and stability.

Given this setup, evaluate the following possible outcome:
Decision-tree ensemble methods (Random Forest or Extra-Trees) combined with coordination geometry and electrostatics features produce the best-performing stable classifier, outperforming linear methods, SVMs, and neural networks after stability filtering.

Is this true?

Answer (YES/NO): NO